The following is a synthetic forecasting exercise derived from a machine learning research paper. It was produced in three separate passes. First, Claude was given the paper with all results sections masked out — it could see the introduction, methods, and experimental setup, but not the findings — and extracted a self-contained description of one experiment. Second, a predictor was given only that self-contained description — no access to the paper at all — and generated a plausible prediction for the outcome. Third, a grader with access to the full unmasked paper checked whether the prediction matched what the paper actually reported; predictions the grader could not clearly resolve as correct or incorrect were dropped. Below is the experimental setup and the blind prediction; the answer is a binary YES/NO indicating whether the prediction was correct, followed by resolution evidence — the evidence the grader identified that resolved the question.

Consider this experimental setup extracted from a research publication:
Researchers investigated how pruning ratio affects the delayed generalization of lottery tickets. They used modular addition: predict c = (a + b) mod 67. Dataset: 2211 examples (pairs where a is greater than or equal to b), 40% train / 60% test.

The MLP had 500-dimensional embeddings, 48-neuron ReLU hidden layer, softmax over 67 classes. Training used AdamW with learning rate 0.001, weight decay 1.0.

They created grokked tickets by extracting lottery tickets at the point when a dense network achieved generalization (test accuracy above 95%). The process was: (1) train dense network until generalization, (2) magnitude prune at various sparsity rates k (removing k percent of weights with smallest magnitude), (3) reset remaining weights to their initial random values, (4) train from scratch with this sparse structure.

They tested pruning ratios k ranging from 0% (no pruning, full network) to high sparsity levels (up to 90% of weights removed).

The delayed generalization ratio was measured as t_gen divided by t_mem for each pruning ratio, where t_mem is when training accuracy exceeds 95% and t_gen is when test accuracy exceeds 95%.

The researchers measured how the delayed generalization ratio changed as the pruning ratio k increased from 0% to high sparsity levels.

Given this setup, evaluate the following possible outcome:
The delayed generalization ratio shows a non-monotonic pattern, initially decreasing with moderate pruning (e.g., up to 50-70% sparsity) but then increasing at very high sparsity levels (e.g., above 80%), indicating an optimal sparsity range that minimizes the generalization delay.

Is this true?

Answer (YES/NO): YES